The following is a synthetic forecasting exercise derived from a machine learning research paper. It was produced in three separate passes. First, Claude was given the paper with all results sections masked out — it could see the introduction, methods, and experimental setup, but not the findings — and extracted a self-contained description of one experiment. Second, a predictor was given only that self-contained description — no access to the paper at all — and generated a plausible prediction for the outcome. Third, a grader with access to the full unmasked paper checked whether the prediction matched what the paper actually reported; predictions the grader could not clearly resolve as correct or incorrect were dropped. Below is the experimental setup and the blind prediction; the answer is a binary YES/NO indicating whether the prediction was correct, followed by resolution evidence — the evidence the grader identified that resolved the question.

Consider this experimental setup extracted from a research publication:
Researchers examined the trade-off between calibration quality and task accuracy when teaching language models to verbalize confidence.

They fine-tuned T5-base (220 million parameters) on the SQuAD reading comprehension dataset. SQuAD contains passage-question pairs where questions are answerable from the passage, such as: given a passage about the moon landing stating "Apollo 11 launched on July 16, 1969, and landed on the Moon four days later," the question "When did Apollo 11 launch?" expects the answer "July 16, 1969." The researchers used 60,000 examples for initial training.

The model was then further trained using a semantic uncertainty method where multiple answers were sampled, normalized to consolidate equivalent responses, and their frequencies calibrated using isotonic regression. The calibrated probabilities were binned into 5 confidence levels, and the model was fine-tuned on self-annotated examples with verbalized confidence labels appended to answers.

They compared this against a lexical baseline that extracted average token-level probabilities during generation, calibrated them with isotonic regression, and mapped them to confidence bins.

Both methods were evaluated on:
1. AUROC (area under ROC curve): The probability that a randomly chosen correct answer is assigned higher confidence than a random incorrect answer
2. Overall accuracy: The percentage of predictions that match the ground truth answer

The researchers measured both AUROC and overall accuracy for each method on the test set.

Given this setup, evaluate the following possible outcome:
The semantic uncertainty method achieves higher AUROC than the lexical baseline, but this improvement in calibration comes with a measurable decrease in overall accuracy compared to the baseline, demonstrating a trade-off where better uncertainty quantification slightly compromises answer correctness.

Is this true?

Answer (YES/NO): NO